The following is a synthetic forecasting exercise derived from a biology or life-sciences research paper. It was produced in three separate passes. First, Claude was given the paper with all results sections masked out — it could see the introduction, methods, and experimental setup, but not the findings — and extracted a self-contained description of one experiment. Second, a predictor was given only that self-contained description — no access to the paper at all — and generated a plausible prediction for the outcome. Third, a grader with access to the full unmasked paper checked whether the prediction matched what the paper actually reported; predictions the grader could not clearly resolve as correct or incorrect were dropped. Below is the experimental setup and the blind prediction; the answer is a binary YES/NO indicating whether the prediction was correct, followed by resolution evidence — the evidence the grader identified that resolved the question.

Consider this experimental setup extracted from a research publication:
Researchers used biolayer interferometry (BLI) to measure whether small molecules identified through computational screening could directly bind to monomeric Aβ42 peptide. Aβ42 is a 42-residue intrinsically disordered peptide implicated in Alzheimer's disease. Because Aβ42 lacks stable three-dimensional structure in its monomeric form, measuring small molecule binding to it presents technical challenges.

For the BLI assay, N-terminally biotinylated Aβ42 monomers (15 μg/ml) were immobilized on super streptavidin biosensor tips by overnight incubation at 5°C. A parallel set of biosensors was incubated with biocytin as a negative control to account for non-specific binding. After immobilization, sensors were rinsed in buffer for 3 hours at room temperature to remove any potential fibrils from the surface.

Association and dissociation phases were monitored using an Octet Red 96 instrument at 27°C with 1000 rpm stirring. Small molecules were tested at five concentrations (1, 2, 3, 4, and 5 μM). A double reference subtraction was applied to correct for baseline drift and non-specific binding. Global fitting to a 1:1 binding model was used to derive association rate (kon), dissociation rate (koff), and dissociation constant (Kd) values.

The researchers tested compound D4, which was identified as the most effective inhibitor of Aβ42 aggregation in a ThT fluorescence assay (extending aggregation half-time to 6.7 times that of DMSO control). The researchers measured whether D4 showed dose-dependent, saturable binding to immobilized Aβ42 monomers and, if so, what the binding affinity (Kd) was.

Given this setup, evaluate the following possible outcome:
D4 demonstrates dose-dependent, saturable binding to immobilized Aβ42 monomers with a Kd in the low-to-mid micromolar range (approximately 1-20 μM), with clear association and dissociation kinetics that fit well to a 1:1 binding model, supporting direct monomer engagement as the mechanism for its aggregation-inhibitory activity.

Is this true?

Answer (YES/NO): YES